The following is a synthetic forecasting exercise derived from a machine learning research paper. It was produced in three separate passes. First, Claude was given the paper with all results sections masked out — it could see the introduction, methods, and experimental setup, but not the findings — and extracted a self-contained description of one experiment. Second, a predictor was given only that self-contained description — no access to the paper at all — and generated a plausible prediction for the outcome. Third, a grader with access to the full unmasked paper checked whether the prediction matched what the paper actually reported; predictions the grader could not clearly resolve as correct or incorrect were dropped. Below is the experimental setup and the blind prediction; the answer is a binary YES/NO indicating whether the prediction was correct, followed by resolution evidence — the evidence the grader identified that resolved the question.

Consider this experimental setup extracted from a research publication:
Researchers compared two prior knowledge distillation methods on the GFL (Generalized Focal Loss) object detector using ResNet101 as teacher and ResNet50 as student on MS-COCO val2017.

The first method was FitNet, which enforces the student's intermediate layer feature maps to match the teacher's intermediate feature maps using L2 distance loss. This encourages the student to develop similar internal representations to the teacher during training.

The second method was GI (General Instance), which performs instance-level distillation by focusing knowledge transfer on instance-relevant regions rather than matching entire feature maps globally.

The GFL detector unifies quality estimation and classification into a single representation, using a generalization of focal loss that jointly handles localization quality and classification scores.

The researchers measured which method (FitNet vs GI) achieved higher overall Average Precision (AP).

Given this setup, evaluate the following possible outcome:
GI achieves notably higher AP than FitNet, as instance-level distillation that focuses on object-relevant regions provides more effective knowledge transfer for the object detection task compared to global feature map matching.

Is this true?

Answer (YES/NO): YES